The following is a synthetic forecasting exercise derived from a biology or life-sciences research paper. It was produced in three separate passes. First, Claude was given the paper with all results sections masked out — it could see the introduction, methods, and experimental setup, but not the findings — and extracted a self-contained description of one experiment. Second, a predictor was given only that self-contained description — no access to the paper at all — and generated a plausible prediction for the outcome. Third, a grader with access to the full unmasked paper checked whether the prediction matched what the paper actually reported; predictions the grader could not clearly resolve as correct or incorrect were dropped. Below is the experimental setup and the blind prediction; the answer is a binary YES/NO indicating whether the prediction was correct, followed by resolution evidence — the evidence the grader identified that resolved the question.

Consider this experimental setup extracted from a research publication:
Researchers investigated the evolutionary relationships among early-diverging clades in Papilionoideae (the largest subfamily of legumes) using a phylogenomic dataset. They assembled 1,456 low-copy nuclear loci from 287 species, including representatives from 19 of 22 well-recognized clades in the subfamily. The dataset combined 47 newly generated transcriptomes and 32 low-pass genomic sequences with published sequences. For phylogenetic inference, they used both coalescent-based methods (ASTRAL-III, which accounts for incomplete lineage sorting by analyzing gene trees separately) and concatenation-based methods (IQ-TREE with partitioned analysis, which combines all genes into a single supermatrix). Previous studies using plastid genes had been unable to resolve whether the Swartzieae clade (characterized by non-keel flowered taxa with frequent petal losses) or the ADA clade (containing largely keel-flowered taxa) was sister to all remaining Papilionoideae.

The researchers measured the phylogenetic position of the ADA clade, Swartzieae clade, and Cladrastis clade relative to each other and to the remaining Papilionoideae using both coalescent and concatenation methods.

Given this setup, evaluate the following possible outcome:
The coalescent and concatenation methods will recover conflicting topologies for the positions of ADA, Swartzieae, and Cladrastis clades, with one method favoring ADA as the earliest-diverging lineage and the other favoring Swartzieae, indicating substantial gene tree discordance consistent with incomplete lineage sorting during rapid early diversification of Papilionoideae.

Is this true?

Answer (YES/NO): NO